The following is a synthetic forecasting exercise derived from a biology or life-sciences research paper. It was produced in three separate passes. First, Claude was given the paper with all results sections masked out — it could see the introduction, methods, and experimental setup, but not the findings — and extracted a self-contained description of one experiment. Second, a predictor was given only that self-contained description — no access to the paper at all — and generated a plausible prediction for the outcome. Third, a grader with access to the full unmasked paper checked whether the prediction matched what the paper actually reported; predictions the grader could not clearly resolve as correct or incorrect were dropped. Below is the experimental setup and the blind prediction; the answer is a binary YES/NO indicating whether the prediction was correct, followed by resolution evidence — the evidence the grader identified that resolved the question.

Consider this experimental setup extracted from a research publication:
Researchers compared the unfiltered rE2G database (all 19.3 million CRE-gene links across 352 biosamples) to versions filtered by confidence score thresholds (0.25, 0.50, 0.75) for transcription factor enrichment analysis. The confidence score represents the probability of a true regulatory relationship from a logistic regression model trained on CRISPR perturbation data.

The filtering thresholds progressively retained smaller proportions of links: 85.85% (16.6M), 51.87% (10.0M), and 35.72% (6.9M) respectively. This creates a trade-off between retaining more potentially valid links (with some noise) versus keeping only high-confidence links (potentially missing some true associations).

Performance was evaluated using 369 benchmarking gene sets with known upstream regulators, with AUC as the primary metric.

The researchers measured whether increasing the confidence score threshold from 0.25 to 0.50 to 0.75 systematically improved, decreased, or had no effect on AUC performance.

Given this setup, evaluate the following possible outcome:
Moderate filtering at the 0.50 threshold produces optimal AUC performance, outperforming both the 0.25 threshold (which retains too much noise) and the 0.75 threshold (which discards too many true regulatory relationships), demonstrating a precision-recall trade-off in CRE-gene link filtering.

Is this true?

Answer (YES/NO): NO